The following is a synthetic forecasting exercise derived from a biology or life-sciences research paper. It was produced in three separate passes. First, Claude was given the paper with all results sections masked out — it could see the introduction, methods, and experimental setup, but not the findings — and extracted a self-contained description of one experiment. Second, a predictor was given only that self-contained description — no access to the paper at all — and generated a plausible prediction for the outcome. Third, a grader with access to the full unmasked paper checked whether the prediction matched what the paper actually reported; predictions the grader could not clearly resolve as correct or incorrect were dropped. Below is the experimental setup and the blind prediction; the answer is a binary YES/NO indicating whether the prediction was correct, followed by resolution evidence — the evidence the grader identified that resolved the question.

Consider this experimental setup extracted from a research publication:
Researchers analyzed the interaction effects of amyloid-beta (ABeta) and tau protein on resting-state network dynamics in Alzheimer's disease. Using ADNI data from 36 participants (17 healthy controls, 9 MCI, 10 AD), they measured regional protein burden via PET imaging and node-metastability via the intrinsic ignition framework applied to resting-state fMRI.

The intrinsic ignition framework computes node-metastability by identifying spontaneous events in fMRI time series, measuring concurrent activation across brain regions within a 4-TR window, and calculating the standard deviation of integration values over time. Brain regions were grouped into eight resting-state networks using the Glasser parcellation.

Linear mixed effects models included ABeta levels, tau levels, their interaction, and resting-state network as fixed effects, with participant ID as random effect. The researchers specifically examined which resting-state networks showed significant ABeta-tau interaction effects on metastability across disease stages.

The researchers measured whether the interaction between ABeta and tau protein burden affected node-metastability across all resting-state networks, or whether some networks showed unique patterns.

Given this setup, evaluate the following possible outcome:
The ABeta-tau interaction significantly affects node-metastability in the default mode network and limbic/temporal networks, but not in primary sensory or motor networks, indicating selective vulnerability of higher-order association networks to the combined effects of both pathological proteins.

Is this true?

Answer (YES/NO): NO